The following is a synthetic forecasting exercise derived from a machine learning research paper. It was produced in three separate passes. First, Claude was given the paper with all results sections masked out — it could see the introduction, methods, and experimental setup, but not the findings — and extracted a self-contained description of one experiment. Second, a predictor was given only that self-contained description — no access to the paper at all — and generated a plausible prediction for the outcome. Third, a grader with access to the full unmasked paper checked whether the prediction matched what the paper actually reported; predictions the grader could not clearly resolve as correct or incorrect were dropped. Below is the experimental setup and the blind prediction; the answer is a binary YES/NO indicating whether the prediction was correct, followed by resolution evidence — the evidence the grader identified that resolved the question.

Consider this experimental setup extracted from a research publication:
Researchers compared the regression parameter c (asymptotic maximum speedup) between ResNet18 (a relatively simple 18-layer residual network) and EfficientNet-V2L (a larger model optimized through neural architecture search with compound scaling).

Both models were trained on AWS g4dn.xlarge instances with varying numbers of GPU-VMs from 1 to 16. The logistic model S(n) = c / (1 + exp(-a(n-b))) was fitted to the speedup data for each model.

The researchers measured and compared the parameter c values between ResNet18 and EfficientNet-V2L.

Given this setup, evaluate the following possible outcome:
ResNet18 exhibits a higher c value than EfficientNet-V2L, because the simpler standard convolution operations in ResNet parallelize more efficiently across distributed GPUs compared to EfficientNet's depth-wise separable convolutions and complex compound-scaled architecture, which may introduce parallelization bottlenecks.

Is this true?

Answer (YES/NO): NO